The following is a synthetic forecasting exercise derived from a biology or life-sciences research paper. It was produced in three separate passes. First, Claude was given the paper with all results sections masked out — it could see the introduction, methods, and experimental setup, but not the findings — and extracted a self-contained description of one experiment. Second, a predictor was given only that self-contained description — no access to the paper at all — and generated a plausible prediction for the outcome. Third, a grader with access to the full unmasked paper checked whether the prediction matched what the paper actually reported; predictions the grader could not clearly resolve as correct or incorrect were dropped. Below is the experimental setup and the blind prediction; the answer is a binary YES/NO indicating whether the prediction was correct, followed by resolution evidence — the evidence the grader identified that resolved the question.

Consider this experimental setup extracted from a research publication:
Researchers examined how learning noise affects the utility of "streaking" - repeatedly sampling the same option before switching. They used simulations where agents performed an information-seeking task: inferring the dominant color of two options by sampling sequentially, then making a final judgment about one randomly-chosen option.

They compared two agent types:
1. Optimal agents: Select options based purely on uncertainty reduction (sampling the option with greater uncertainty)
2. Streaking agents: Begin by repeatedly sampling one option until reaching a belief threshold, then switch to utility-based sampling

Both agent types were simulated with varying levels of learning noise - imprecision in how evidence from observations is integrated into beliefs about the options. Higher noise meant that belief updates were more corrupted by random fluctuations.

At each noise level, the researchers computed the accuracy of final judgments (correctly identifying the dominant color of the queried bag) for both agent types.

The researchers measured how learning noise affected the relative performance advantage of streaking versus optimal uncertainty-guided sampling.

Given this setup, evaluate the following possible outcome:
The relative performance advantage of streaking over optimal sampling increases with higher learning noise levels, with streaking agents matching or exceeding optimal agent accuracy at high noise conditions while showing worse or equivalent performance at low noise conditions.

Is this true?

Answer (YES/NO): YES